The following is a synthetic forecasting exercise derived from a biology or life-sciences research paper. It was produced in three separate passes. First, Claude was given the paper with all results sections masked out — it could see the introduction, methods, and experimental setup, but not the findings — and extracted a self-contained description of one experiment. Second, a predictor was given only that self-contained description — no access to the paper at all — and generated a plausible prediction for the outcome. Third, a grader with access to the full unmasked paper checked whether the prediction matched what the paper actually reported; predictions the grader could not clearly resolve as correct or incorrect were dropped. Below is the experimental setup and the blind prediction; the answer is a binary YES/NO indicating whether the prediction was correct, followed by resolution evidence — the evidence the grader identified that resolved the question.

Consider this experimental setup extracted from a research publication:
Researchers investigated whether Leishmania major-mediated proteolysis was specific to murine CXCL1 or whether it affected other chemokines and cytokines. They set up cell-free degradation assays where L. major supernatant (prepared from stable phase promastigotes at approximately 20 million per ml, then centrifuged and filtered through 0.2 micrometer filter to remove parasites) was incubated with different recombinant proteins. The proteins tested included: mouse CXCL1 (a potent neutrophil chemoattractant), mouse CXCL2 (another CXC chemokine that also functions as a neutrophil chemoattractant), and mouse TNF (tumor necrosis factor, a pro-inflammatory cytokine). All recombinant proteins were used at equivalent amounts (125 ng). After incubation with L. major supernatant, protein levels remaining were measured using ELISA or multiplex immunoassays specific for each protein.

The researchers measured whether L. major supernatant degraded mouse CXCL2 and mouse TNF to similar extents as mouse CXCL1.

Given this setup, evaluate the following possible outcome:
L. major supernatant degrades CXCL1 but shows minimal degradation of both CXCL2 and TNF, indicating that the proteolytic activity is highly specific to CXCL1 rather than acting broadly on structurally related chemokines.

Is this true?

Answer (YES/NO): YES